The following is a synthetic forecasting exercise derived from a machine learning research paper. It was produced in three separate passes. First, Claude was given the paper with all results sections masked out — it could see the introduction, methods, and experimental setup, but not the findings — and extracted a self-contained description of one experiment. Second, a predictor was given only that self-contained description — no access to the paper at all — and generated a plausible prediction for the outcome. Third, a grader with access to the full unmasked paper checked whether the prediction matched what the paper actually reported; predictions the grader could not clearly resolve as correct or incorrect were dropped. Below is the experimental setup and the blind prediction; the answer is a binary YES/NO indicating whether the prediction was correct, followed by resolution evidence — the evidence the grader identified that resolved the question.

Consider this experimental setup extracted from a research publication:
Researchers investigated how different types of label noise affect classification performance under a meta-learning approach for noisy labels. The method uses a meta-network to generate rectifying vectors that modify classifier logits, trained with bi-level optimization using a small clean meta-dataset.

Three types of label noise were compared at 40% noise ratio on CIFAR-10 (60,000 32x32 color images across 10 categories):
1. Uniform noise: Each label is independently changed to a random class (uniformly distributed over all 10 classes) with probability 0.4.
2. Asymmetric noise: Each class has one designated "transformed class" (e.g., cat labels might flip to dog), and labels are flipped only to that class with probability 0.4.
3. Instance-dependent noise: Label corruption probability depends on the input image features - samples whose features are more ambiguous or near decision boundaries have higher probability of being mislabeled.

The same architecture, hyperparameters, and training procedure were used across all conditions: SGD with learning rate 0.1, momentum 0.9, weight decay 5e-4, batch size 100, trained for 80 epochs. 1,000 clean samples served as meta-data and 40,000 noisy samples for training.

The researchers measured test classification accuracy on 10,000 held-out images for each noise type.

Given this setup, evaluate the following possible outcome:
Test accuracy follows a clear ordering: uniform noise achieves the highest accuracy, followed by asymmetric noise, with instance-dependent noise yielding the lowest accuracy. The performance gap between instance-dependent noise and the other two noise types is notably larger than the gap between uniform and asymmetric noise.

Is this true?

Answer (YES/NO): NO